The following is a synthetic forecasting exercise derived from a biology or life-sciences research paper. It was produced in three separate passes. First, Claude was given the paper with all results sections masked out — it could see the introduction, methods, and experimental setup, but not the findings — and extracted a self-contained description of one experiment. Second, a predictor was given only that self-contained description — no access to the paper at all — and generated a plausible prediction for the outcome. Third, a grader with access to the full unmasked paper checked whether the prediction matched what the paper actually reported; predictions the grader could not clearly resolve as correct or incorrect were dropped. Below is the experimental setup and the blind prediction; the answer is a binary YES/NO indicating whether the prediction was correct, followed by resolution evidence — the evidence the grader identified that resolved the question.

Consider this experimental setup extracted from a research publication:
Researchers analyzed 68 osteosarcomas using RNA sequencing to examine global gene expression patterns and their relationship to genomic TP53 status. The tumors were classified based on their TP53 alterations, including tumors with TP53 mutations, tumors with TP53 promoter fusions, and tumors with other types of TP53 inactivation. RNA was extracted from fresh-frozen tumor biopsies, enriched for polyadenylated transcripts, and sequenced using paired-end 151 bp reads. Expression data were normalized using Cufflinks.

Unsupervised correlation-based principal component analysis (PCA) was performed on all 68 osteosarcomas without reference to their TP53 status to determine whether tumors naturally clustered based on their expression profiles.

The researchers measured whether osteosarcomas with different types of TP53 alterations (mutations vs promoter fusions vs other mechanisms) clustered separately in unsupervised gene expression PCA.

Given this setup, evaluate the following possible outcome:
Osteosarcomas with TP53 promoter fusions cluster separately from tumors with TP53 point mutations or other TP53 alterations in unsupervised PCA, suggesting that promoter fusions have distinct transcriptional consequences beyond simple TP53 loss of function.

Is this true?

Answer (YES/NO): NO